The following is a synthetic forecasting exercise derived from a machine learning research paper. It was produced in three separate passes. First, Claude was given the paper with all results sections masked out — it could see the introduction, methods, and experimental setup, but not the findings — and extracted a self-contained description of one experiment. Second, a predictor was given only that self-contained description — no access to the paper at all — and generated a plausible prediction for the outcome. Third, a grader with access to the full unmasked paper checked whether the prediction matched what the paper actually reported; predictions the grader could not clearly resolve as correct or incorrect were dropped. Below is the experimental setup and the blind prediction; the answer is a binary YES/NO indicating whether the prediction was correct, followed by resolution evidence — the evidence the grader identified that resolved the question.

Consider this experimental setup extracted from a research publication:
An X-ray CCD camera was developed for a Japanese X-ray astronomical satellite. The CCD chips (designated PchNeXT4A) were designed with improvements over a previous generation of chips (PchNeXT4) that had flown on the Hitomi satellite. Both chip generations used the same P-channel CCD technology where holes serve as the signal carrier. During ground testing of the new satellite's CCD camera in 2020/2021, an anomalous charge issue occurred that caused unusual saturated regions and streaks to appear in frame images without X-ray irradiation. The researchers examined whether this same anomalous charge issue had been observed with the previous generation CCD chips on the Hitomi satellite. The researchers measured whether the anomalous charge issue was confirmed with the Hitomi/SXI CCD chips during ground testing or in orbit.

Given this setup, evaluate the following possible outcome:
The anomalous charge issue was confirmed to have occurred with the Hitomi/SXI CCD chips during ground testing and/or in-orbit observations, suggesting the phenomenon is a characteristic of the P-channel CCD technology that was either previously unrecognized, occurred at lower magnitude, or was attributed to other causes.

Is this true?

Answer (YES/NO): NO